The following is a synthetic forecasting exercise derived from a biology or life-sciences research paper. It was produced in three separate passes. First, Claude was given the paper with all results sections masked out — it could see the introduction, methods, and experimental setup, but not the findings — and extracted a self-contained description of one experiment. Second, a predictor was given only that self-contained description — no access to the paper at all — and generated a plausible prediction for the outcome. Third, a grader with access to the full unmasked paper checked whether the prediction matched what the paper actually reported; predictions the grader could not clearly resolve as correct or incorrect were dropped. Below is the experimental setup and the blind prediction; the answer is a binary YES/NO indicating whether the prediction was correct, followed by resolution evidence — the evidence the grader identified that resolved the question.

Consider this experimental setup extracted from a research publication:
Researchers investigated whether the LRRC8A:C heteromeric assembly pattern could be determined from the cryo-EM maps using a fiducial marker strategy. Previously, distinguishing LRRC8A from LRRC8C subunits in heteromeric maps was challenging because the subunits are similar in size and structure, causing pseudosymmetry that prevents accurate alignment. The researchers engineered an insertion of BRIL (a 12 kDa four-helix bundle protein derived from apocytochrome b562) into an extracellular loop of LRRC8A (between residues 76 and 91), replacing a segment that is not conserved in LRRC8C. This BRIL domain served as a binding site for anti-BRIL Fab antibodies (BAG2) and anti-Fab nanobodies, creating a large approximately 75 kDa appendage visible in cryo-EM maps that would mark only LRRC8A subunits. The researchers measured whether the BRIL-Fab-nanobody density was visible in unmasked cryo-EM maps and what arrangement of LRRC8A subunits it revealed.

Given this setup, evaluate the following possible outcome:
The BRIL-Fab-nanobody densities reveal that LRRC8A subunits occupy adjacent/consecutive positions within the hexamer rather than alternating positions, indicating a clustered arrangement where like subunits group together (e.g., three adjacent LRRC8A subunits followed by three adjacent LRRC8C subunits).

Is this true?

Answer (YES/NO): NO